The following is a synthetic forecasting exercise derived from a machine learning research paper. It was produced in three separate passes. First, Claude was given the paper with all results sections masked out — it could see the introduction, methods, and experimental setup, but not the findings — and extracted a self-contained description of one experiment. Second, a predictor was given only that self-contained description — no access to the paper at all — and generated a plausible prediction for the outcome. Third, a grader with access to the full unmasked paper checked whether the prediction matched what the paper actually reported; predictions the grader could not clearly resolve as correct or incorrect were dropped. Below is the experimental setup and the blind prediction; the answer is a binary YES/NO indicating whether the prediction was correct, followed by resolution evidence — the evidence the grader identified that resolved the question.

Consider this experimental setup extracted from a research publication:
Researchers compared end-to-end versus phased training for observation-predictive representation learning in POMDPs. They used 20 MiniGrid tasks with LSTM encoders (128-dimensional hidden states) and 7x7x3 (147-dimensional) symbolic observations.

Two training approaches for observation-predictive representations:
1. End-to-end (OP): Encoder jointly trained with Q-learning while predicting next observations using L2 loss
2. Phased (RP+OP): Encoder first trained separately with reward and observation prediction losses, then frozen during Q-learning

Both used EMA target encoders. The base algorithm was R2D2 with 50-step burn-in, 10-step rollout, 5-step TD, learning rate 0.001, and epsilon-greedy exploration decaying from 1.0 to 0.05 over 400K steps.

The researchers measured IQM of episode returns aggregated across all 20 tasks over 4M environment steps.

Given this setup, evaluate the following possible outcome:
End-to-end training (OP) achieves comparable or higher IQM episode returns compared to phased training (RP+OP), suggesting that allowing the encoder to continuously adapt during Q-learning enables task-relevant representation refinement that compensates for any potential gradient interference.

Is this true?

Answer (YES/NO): YES